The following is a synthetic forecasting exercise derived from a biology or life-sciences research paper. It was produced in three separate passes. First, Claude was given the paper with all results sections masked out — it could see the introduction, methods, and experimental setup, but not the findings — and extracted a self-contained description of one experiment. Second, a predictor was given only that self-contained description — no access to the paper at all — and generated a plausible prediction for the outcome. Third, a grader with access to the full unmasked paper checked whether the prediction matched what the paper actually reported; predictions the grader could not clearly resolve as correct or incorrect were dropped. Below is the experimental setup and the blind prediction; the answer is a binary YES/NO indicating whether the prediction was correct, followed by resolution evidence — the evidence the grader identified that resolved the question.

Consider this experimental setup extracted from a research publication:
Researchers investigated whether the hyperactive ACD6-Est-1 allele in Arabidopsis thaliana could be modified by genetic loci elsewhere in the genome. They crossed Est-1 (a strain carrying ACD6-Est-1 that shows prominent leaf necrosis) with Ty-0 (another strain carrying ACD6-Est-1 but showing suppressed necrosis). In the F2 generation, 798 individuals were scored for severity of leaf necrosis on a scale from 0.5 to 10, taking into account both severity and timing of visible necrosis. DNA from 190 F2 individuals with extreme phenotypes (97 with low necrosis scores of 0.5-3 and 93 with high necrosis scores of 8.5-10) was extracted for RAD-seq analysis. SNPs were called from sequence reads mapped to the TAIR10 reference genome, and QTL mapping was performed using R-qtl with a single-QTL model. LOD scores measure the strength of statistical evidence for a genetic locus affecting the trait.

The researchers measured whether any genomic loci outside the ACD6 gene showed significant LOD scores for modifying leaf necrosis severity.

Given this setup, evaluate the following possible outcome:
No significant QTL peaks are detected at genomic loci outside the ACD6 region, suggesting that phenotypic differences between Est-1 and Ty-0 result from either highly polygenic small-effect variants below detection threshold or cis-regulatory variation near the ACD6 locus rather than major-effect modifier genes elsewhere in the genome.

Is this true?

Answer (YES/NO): NO